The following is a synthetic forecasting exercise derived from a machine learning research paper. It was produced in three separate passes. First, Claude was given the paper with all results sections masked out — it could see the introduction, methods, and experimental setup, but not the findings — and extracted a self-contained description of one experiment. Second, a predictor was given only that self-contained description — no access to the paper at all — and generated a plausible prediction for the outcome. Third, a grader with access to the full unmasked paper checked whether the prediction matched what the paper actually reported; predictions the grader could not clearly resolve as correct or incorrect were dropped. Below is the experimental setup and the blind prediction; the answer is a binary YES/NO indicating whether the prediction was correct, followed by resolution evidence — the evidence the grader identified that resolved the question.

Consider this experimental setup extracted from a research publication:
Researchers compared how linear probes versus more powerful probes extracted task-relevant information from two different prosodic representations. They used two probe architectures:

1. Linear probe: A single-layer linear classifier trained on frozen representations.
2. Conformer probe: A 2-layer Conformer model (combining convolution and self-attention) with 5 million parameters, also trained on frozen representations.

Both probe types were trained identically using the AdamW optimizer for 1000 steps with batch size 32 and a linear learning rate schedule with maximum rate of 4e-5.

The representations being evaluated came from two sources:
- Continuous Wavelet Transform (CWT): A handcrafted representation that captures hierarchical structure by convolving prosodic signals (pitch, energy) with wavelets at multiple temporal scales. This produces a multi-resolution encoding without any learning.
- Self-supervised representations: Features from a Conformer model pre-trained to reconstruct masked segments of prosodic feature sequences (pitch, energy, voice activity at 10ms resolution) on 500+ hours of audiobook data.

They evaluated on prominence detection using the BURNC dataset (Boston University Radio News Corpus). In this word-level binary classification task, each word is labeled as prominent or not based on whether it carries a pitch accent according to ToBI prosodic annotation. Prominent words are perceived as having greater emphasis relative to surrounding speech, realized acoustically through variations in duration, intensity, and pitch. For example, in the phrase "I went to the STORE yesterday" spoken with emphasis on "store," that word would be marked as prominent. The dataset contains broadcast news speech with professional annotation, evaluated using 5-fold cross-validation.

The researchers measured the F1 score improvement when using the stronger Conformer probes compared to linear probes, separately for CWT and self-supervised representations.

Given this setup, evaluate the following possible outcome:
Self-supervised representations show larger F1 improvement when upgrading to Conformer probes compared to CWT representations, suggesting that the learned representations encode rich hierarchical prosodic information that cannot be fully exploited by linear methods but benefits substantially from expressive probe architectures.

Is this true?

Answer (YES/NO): NO